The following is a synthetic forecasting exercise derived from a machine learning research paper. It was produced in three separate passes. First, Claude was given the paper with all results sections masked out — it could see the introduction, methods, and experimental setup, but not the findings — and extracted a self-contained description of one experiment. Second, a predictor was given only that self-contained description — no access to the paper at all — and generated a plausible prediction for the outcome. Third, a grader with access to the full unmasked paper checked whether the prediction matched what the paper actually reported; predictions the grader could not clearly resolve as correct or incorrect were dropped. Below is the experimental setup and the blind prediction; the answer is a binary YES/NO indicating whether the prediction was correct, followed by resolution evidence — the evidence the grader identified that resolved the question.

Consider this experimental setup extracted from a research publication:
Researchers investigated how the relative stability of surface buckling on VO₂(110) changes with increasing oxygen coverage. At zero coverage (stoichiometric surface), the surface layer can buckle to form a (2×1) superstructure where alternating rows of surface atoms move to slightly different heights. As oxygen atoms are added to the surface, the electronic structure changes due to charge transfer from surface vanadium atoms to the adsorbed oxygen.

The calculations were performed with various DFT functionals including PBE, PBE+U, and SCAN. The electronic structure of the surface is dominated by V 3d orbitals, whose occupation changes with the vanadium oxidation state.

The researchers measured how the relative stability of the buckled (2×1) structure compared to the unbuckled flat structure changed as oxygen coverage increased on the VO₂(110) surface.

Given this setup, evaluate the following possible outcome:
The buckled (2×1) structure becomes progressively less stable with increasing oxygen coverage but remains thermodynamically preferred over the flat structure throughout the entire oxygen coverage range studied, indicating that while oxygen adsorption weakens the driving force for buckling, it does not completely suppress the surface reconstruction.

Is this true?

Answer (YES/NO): NO